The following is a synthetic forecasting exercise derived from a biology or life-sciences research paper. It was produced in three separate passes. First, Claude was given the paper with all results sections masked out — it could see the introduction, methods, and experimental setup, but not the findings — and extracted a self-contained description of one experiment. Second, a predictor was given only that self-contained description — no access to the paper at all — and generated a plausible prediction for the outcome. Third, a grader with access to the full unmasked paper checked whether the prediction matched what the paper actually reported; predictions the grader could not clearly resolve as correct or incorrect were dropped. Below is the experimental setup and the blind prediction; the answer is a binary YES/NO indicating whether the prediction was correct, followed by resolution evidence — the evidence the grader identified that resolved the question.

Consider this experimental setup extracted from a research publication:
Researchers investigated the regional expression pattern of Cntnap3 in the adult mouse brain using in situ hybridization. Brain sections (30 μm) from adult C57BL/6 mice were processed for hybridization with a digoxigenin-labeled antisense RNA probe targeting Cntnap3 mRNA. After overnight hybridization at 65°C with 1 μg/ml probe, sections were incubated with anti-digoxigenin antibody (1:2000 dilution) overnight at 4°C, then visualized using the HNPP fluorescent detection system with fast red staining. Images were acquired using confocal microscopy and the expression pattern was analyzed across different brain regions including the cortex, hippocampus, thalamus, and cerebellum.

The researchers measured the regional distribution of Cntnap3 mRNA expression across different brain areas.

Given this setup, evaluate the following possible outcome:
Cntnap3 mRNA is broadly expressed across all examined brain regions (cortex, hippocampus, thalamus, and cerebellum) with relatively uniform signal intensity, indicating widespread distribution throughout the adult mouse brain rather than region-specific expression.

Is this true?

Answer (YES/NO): NO